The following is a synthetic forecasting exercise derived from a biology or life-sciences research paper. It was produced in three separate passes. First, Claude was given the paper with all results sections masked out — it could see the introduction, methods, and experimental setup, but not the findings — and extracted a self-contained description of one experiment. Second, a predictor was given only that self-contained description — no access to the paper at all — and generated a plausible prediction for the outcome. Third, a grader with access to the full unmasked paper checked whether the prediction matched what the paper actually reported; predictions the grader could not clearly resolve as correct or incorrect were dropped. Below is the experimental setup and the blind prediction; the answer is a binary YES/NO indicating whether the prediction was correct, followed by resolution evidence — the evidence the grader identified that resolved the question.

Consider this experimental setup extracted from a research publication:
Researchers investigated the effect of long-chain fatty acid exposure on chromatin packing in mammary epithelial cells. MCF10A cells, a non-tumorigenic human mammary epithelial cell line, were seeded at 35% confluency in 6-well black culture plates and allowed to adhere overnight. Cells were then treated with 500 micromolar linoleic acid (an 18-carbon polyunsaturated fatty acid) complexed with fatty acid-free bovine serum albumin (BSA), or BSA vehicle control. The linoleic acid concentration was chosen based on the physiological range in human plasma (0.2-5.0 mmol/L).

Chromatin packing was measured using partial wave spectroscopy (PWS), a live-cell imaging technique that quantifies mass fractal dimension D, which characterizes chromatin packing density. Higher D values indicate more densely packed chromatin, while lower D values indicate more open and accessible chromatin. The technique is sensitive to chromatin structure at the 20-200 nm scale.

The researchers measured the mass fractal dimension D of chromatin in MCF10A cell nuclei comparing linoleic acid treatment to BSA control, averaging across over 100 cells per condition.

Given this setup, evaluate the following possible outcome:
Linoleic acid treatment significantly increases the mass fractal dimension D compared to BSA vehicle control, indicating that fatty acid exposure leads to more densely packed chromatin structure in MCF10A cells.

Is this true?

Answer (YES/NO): YES